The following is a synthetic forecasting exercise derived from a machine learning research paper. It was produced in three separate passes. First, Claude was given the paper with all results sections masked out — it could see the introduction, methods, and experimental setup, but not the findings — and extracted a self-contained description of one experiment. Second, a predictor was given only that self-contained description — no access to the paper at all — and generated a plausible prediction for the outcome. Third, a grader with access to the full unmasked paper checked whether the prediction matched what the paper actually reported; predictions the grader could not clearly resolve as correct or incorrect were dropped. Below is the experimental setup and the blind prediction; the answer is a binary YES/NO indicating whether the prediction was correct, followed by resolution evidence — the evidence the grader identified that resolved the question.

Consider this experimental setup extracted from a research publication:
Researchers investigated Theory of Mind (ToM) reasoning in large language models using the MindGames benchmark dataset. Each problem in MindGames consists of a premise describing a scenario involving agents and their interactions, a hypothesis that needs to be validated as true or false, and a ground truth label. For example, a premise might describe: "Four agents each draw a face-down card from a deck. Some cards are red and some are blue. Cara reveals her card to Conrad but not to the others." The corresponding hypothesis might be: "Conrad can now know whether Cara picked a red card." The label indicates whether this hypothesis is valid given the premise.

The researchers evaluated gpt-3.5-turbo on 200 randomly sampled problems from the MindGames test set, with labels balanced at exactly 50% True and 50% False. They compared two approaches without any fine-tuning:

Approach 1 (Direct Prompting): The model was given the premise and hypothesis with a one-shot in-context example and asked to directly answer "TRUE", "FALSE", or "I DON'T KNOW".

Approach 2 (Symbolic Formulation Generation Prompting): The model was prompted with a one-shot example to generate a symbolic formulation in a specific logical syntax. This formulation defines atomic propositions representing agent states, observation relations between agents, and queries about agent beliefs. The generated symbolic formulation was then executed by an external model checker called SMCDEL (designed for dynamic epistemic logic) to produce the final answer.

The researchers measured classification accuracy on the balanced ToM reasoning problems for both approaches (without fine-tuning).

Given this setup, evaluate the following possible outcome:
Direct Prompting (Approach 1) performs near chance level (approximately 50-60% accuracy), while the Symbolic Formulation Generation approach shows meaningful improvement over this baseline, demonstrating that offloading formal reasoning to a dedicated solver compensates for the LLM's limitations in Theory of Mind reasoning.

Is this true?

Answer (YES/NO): NO